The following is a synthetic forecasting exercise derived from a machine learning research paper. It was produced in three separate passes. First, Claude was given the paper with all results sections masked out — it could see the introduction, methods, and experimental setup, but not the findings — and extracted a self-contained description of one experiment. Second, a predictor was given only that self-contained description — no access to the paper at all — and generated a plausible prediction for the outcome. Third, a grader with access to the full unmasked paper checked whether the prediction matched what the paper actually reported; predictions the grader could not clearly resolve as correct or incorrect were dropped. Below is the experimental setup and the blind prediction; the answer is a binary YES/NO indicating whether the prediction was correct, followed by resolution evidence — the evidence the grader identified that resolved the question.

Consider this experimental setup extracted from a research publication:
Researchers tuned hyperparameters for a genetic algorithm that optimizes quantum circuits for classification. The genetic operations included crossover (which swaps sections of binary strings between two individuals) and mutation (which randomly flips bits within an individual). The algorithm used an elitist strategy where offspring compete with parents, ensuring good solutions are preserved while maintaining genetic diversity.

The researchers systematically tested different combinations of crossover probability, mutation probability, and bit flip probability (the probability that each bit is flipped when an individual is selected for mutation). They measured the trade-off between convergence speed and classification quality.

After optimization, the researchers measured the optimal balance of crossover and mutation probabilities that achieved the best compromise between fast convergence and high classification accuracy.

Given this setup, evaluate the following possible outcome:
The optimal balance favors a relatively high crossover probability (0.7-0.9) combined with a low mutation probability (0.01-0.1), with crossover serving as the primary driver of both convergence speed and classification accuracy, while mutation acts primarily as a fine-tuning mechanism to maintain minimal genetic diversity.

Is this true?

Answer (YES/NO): NO